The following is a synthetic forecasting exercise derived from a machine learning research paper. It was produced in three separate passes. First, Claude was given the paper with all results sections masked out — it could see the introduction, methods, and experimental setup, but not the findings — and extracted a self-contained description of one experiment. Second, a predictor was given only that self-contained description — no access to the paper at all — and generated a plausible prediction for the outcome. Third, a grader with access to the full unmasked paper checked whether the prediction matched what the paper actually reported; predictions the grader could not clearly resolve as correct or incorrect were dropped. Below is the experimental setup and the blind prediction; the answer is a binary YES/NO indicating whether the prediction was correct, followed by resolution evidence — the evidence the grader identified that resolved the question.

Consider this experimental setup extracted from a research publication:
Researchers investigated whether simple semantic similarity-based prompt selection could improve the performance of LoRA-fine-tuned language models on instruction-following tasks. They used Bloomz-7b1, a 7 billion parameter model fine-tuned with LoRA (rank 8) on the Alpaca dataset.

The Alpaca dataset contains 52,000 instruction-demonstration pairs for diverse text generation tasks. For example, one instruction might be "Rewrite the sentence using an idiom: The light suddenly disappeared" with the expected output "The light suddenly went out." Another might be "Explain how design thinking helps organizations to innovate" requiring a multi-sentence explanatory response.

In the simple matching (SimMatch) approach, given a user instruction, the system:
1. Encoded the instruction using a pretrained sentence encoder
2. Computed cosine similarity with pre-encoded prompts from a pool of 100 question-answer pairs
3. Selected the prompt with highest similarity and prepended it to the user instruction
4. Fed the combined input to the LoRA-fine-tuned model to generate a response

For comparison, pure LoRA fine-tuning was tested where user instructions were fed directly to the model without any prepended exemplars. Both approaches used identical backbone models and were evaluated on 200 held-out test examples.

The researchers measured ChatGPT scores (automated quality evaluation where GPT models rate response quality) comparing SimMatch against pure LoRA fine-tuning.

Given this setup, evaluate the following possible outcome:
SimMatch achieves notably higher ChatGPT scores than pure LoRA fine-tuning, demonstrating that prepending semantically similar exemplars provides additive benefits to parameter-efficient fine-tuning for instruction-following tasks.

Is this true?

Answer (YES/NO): NO